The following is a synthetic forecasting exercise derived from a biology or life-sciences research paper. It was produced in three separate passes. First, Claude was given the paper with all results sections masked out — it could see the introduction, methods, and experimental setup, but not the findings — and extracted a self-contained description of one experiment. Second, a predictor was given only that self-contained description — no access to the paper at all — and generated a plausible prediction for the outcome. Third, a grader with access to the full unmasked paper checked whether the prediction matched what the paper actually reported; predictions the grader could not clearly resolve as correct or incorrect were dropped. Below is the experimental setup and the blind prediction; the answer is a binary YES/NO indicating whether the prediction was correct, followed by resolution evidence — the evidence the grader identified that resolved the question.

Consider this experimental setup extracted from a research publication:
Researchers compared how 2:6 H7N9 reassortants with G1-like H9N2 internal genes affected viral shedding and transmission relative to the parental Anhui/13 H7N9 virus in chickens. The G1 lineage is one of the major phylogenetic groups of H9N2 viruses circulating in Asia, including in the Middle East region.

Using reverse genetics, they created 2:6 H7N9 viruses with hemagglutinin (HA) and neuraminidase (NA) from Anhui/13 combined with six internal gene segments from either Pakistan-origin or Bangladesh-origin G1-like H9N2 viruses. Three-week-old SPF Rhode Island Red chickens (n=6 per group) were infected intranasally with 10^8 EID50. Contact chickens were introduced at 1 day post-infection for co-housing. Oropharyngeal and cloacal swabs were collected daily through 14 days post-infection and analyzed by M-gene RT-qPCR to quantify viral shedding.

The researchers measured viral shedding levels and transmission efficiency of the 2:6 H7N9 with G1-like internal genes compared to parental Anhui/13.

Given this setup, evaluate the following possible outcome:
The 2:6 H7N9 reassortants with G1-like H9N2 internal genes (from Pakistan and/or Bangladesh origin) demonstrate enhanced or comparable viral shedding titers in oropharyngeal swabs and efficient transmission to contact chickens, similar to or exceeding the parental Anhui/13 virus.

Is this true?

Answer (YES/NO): NO